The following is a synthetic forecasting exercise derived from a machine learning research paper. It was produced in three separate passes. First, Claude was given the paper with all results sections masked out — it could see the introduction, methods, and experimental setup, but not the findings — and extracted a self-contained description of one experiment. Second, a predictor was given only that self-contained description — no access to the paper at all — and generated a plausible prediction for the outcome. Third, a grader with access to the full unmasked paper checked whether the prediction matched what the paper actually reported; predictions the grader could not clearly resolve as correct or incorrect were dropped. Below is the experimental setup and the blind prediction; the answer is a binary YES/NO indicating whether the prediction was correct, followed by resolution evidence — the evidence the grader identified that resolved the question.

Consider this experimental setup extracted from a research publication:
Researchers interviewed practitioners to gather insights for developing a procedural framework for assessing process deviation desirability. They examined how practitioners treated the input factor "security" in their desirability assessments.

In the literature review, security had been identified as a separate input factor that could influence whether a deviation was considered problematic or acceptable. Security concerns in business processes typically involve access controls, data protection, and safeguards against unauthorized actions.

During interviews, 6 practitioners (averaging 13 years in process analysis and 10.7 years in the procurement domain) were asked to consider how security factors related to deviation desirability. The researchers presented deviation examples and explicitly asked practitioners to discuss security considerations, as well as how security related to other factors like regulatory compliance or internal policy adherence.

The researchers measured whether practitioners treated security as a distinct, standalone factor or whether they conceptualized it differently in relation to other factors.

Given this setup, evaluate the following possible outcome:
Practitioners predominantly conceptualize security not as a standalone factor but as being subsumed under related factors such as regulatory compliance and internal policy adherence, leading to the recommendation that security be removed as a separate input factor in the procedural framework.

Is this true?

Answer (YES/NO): YES